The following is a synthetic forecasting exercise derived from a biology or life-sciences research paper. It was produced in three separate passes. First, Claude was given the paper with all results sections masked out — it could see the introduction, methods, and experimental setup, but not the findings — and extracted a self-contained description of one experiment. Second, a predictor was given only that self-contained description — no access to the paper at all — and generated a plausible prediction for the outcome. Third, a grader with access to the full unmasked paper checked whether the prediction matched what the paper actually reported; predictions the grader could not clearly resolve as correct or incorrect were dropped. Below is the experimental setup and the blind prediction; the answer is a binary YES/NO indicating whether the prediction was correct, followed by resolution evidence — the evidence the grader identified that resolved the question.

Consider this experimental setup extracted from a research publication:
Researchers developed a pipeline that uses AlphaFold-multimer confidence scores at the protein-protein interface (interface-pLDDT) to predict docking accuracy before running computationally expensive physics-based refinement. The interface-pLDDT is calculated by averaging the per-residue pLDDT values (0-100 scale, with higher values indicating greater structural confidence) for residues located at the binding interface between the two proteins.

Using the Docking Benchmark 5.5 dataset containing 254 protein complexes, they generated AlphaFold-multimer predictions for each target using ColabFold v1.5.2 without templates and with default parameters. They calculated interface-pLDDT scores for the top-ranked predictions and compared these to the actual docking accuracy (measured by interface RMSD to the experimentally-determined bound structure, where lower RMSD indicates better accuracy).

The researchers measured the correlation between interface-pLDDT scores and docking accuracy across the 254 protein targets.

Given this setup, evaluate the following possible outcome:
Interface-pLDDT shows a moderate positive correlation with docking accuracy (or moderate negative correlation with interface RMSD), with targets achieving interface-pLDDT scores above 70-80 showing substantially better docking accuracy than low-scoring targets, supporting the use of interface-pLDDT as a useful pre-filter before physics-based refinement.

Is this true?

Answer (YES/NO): NO